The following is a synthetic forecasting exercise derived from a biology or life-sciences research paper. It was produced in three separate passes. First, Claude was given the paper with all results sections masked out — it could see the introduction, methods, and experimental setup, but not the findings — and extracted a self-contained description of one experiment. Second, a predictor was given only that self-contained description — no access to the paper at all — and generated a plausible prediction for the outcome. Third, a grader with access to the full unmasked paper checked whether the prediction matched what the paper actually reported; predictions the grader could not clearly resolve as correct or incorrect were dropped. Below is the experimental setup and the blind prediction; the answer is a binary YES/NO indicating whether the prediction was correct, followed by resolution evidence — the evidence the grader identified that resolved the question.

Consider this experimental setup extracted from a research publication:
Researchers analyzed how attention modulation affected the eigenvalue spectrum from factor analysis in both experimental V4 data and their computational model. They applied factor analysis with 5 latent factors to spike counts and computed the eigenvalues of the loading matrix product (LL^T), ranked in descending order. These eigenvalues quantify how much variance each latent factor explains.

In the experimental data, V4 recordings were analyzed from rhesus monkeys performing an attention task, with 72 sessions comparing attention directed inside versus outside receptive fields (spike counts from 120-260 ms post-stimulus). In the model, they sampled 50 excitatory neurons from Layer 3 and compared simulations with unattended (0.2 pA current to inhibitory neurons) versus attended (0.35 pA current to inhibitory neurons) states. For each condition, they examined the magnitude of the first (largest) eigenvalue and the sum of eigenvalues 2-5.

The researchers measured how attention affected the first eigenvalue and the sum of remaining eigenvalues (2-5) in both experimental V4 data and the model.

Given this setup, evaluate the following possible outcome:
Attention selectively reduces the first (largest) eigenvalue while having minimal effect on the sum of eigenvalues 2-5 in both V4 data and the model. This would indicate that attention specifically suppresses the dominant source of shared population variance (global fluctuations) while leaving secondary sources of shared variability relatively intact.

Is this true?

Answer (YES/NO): NO